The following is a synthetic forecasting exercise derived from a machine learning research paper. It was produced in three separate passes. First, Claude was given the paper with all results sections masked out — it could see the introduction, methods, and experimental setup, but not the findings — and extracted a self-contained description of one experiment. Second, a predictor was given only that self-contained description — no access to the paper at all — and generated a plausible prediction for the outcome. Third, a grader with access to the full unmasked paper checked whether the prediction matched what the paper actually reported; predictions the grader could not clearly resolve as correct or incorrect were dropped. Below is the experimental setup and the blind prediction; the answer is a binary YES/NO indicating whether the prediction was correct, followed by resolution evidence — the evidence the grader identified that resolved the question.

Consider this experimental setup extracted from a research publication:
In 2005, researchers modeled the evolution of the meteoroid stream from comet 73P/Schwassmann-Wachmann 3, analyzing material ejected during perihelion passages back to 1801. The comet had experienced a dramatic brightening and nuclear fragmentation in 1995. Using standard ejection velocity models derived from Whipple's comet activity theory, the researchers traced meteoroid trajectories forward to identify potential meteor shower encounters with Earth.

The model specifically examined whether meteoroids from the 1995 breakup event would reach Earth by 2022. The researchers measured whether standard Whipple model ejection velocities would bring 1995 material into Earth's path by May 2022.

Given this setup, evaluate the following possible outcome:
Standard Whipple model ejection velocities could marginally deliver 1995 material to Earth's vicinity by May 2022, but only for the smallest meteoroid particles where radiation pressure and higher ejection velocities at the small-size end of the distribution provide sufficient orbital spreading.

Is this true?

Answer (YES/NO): NO